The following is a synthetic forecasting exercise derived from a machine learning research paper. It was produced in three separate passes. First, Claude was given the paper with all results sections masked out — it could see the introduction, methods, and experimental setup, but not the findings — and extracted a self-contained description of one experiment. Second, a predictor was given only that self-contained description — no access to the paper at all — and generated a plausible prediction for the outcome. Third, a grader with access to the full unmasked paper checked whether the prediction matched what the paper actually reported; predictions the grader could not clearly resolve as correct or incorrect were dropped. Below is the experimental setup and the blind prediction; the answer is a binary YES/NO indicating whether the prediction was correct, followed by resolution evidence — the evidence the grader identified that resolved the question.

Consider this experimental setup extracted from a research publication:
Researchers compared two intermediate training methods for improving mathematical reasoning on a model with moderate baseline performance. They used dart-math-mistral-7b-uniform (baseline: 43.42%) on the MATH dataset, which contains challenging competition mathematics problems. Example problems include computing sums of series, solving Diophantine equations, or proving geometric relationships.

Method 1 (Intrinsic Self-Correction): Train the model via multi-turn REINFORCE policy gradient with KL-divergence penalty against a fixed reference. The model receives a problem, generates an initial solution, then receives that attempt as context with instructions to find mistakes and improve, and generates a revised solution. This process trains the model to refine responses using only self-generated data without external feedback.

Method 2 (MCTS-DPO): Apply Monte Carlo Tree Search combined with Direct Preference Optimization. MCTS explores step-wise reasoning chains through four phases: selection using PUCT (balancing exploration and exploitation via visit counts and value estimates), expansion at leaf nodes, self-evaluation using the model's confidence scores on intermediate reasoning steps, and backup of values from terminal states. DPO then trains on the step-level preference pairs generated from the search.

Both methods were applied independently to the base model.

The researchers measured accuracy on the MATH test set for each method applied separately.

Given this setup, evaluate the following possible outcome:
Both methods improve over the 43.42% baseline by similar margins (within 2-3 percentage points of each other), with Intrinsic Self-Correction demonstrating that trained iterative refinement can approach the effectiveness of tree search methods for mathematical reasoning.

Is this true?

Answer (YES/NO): YES